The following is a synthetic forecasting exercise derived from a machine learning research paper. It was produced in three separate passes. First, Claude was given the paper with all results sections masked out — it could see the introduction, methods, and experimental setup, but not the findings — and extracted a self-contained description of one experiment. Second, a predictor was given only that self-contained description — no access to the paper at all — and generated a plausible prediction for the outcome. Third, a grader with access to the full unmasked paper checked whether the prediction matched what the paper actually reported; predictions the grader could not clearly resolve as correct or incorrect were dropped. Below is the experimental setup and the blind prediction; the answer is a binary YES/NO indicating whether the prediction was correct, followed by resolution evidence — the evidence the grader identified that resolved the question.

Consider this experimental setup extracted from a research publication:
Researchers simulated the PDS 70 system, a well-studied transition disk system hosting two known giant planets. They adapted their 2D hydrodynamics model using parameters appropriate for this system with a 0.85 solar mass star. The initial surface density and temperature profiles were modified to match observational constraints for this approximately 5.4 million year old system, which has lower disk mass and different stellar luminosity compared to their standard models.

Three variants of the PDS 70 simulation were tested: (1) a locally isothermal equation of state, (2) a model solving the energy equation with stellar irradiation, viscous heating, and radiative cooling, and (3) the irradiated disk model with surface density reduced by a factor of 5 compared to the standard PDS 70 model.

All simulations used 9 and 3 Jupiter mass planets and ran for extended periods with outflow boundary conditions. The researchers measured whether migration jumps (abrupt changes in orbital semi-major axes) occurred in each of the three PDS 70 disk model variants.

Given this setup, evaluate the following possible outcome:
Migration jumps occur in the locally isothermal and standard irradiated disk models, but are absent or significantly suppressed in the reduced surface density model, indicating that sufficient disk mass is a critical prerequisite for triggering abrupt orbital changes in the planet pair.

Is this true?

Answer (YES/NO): YES